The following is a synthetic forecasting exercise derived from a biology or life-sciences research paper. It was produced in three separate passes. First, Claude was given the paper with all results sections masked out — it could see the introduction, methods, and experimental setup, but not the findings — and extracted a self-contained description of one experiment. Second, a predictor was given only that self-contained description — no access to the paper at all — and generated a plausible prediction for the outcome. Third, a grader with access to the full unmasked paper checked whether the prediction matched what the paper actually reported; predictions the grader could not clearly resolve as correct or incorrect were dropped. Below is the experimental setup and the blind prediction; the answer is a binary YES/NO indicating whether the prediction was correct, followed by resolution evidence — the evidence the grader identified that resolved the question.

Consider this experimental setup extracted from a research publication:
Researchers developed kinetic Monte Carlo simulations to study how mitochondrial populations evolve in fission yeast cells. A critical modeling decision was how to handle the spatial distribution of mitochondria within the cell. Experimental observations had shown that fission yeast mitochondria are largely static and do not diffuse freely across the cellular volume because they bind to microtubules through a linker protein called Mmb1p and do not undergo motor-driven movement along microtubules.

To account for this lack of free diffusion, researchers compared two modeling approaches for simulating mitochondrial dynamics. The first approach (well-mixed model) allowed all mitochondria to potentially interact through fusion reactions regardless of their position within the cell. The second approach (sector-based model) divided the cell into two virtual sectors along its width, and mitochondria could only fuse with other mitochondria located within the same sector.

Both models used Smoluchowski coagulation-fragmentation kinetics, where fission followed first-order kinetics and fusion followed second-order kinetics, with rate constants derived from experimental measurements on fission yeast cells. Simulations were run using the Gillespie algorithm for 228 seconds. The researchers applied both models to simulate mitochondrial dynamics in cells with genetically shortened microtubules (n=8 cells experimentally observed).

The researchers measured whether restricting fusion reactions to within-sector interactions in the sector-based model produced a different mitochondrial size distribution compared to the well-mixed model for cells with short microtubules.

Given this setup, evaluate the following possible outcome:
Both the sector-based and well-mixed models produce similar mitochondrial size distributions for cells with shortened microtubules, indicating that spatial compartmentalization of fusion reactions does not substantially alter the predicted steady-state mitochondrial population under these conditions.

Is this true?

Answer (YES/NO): NO